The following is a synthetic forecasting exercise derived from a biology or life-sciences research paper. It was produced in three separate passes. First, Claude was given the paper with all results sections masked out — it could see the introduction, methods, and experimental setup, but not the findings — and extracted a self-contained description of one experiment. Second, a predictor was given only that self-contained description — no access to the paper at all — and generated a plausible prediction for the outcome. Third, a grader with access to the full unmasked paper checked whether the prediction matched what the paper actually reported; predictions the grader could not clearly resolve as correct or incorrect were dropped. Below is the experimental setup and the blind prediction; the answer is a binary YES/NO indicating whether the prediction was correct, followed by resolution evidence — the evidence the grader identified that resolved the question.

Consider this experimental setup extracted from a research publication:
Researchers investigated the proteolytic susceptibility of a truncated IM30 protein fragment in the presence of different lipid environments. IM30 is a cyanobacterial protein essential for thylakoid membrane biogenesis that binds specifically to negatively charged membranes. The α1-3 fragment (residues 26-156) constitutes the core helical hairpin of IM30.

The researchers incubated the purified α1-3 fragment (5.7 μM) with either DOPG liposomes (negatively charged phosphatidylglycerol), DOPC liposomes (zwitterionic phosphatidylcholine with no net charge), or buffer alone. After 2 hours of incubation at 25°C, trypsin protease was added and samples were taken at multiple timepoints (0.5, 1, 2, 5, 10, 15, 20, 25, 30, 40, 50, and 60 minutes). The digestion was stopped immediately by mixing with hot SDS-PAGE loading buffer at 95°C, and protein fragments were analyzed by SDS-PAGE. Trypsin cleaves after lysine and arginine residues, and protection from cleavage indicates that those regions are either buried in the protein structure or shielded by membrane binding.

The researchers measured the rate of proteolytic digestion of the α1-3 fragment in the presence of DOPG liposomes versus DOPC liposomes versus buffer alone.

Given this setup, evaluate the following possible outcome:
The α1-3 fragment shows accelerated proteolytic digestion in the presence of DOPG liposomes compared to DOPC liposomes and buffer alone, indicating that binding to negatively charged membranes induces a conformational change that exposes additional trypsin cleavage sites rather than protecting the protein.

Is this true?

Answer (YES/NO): NO